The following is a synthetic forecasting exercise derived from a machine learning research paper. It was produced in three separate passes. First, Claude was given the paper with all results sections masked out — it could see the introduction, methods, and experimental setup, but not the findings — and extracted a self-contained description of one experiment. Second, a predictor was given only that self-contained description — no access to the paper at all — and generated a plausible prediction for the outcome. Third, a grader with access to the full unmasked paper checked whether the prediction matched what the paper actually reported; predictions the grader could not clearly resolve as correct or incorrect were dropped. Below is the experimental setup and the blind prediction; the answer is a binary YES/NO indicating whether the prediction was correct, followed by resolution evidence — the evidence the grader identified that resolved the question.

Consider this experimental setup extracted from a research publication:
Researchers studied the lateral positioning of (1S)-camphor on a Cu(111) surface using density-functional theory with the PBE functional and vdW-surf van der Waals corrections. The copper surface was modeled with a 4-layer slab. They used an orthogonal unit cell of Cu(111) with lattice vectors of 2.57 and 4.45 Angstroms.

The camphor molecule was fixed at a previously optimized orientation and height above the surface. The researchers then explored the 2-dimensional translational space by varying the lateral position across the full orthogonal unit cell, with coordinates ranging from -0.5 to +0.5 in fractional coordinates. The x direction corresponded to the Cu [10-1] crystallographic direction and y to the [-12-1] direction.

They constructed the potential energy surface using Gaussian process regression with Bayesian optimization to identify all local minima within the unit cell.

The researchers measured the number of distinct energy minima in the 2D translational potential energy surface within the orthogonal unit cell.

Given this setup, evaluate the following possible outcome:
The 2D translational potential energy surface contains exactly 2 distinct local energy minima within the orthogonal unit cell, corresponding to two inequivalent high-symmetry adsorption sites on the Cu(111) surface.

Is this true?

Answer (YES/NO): NO